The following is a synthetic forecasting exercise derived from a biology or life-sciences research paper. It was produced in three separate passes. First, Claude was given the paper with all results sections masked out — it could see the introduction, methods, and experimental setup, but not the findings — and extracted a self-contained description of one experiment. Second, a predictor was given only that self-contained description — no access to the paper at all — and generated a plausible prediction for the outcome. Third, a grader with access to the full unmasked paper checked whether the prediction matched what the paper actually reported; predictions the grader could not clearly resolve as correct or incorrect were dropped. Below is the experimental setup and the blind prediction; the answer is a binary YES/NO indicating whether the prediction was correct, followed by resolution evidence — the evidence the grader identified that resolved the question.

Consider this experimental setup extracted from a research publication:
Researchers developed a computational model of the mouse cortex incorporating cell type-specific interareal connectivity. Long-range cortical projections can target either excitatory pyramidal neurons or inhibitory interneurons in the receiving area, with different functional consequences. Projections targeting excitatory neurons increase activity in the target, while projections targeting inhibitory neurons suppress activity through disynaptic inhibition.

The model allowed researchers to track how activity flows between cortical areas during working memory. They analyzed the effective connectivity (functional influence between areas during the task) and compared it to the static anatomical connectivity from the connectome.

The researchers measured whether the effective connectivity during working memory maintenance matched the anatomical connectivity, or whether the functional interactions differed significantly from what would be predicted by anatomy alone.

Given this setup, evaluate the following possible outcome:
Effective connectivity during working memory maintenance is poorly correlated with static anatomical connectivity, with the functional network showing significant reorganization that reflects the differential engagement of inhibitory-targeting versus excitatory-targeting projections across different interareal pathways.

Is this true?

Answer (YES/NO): YES